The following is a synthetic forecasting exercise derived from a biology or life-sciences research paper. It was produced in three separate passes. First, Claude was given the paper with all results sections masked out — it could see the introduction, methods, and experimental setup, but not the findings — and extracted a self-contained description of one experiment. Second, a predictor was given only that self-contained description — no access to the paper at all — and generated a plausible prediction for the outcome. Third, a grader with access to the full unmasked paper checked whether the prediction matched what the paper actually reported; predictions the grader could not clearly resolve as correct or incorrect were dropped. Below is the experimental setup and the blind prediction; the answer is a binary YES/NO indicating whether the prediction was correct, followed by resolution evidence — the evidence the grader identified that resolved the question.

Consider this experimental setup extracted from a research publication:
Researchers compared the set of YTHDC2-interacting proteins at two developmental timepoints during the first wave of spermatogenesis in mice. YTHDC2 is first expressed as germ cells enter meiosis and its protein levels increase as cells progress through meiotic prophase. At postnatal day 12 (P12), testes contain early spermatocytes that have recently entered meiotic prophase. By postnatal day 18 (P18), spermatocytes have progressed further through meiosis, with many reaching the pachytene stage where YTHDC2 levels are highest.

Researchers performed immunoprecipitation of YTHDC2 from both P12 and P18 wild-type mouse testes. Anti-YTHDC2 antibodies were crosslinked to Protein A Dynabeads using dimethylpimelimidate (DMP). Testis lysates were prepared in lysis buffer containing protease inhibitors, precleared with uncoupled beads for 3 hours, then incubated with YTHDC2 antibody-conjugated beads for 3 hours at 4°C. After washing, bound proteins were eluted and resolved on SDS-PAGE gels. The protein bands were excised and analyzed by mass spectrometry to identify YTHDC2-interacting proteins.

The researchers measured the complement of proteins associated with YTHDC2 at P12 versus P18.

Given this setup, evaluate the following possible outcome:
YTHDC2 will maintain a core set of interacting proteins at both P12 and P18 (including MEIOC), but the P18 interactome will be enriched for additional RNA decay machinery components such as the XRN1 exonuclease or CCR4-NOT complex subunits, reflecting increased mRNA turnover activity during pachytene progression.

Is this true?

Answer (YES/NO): NO